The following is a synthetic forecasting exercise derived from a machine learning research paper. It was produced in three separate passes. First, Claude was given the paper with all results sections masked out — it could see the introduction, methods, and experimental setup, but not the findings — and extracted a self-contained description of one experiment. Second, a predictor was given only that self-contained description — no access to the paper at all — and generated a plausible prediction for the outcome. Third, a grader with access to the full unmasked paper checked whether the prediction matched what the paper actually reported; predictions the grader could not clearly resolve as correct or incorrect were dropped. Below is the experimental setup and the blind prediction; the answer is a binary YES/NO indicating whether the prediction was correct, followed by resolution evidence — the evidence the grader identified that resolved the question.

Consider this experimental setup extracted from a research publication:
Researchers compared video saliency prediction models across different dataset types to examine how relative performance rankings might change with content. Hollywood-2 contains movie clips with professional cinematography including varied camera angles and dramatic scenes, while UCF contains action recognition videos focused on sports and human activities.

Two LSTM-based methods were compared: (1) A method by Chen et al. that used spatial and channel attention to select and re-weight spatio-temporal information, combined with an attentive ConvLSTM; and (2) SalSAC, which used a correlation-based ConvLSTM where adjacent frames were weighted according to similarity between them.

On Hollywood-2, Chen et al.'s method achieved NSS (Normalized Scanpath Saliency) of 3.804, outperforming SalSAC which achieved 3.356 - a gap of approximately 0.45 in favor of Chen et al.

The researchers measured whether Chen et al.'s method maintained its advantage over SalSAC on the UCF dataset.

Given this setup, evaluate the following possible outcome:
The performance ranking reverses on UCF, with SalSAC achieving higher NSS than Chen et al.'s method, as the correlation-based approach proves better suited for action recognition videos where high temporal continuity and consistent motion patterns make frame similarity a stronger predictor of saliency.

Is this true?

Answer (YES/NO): YES